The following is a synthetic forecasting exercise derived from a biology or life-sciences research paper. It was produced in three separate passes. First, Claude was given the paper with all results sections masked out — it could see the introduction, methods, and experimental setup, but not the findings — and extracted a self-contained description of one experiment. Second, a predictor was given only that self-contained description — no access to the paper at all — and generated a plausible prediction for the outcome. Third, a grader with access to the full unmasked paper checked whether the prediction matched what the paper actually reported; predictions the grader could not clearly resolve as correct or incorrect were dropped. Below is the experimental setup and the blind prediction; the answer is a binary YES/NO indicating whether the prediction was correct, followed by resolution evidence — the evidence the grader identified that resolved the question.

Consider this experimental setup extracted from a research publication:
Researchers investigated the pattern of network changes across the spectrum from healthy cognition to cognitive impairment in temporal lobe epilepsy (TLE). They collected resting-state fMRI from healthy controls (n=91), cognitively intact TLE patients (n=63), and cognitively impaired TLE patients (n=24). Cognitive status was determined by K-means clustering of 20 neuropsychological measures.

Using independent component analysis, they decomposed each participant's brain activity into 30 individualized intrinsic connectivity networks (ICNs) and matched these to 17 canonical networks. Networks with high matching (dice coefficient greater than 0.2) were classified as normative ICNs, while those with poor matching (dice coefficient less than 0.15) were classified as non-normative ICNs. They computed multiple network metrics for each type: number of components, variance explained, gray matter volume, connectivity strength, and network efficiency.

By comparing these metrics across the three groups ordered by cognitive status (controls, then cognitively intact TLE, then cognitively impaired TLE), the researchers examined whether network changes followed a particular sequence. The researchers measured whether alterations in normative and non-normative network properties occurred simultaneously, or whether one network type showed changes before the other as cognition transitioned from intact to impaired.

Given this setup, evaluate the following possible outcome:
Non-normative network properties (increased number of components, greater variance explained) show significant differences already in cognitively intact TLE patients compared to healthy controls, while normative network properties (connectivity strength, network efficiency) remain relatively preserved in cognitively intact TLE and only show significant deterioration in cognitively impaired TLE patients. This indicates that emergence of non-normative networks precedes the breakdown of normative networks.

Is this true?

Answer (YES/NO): NO